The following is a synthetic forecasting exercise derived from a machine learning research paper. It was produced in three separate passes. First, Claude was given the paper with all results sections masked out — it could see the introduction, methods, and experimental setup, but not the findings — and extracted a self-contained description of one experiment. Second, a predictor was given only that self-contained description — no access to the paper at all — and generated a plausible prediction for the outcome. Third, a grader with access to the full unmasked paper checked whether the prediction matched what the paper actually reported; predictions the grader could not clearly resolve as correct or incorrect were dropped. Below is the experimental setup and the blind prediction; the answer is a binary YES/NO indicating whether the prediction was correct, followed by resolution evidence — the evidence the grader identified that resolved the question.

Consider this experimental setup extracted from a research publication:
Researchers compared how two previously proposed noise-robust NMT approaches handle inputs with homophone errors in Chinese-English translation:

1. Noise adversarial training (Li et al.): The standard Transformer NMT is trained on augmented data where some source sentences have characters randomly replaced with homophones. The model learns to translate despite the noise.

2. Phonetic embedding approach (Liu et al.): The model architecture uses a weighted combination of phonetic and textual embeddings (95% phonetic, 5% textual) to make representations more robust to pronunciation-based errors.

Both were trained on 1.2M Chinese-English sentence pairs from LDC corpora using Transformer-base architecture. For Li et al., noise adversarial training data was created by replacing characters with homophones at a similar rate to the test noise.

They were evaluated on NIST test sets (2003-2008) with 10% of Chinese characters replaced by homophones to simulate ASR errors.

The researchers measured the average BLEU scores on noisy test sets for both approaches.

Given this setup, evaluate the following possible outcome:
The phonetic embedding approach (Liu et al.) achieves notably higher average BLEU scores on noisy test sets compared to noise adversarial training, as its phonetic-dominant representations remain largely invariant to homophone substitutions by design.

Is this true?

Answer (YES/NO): NO